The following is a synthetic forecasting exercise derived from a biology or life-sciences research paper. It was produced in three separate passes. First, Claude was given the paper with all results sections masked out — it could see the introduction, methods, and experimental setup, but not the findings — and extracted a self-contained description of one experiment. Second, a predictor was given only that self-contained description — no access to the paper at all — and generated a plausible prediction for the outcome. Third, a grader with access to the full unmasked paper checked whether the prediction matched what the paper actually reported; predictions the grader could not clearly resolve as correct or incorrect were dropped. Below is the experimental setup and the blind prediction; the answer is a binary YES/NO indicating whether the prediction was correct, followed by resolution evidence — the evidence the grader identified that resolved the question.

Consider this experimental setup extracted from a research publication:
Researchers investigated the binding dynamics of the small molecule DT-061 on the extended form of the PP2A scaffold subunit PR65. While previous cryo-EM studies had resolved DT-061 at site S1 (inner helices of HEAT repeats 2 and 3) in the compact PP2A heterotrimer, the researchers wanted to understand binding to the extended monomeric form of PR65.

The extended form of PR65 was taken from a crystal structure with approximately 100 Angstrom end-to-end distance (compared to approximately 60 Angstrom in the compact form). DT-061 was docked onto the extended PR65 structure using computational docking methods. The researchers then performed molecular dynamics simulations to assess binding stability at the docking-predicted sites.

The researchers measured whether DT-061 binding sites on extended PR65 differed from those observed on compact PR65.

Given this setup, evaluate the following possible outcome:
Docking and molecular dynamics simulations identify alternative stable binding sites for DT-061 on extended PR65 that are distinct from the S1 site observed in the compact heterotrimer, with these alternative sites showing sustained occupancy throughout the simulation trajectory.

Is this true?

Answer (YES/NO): NO